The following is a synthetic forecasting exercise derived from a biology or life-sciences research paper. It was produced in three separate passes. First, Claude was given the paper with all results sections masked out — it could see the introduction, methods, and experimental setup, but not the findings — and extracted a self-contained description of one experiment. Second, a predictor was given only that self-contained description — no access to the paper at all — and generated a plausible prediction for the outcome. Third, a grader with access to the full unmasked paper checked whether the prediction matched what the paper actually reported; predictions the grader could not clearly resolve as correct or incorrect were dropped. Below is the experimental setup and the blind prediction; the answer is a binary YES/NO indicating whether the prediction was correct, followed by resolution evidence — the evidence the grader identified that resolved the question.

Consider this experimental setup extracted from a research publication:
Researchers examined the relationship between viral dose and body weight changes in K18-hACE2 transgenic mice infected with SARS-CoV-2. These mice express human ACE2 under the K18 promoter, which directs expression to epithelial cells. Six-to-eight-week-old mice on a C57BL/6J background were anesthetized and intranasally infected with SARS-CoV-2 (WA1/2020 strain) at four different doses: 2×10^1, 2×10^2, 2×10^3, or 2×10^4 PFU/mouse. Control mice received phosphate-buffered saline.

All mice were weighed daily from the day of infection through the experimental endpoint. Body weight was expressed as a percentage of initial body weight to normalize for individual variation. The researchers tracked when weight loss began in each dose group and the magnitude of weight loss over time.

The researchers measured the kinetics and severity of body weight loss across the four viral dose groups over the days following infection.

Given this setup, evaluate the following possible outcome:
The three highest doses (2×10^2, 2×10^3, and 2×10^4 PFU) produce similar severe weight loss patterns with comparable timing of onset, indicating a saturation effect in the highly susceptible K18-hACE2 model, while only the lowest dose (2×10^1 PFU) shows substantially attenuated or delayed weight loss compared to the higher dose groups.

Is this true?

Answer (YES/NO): NO